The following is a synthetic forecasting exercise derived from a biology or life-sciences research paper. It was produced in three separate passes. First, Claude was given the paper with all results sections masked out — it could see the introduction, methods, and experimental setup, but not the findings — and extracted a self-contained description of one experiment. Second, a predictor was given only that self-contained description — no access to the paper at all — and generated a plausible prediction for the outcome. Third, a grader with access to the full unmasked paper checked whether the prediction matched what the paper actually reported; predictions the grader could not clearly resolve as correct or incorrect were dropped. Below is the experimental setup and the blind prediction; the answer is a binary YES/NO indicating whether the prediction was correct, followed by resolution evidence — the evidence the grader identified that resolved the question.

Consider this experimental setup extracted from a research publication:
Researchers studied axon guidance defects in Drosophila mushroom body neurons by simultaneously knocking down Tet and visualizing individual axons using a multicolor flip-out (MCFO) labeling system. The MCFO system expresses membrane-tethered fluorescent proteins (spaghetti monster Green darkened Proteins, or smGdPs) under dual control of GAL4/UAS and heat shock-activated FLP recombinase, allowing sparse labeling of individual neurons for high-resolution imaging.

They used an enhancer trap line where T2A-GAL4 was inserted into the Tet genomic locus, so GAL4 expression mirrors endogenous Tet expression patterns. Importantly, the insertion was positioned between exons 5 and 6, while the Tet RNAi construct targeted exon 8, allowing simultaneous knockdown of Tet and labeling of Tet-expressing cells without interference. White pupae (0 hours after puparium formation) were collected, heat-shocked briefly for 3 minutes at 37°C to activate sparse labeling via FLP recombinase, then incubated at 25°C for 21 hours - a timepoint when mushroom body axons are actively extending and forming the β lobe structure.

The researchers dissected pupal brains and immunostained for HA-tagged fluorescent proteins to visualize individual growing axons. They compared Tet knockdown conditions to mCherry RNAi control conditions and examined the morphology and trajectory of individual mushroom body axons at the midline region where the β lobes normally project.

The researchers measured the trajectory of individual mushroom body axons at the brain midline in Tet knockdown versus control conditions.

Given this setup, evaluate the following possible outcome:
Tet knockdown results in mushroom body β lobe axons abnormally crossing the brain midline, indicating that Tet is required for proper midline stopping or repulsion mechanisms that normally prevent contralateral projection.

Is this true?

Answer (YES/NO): YES